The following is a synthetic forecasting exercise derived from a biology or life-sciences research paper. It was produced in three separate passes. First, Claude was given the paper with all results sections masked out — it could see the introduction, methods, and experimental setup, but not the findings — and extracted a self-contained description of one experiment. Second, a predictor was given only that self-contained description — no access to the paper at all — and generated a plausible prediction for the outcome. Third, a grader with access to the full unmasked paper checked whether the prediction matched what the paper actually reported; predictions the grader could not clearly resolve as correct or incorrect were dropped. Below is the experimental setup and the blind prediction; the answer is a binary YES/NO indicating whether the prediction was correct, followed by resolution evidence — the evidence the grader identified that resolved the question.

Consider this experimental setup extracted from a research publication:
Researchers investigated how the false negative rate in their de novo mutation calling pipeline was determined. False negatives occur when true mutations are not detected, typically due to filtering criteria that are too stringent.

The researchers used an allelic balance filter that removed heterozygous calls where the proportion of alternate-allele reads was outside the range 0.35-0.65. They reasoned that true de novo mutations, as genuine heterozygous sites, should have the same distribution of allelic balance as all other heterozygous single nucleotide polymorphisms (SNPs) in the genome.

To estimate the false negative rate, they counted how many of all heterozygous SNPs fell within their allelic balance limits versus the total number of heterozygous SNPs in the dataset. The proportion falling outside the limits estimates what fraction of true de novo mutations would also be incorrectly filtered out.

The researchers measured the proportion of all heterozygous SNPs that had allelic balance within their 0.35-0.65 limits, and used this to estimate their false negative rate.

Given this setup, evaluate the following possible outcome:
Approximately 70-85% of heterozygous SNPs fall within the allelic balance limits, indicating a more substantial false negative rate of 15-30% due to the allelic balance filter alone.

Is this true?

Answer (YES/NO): NO